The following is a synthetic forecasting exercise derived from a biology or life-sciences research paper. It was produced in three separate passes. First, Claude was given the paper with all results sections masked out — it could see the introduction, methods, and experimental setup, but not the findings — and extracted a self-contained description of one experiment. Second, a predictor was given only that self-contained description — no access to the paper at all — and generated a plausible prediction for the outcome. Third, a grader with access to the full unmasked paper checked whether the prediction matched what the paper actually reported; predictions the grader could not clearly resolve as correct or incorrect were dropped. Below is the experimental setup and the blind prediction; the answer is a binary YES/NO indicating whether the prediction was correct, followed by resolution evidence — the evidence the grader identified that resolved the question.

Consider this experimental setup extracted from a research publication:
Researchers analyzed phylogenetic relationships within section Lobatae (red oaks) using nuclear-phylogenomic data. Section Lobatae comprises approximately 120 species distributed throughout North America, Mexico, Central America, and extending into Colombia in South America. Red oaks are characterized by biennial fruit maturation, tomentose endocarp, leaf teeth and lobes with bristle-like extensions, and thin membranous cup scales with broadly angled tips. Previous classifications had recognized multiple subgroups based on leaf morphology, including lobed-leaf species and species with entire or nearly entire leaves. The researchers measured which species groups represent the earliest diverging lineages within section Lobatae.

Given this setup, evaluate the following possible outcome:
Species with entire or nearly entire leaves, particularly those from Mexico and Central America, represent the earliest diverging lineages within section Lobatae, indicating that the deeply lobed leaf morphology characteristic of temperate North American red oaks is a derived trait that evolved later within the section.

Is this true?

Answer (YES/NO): NO